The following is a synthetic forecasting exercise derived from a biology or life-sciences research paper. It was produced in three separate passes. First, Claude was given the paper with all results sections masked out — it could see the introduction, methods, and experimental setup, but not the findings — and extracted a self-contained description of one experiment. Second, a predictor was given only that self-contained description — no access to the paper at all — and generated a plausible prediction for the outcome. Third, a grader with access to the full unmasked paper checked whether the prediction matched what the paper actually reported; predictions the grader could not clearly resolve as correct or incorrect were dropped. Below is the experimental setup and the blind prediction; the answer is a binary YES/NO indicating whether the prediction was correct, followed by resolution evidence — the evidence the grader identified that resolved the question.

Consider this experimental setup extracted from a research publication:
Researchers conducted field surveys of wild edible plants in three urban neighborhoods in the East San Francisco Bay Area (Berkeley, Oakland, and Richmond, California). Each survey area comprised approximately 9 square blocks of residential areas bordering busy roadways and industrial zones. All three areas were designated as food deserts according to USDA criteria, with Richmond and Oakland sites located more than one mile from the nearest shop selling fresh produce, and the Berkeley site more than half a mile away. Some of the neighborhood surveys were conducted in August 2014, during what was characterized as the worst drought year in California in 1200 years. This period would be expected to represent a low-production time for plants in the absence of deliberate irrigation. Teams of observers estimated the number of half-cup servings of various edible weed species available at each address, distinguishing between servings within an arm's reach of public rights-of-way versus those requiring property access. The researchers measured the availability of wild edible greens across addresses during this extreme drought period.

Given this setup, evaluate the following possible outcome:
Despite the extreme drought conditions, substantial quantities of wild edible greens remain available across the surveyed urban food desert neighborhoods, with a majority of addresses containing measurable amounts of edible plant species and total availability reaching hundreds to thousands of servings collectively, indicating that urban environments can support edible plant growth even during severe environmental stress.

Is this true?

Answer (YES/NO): YES